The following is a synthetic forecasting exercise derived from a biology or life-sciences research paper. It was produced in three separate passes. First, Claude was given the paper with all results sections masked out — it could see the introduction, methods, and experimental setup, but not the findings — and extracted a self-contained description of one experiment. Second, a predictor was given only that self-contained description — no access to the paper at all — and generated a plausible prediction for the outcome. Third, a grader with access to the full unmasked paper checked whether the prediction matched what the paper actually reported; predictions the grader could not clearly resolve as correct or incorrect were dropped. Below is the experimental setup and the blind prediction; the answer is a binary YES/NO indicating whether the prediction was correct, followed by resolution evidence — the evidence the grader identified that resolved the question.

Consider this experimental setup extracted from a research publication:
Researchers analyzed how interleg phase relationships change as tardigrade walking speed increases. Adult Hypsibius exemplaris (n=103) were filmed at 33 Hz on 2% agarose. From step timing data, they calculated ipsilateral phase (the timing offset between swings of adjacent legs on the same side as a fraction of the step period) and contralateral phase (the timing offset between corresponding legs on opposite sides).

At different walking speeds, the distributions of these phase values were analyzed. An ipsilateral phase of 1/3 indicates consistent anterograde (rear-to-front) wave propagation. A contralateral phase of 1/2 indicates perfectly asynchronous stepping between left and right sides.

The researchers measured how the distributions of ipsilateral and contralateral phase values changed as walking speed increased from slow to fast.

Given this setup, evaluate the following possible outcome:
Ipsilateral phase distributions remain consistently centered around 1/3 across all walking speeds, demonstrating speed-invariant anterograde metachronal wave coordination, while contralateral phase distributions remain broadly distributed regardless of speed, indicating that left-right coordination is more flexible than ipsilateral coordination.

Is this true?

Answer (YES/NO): NO